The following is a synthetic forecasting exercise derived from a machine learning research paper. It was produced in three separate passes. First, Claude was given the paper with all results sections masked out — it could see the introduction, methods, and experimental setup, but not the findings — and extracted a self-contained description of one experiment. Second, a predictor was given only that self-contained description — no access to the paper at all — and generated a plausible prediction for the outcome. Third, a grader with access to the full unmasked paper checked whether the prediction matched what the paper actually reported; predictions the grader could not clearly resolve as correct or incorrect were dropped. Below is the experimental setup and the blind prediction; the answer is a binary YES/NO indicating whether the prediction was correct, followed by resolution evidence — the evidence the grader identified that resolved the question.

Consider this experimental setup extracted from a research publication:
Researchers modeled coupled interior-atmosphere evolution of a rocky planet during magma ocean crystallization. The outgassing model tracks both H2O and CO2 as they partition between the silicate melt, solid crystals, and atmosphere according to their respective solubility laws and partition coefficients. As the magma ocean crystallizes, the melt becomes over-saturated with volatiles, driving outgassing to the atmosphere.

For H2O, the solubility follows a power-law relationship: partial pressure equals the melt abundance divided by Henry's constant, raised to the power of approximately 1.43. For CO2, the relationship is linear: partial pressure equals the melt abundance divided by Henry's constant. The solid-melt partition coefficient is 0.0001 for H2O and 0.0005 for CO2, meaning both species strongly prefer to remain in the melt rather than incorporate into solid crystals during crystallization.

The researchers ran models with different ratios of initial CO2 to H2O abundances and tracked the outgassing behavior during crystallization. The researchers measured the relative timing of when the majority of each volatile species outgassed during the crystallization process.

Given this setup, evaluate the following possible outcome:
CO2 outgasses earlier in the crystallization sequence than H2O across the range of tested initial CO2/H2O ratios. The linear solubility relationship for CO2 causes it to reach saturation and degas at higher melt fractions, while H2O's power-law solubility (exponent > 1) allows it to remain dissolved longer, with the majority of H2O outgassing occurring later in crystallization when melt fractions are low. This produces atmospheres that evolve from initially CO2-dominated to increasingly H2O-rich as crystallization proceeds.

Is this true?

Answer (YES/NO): YES